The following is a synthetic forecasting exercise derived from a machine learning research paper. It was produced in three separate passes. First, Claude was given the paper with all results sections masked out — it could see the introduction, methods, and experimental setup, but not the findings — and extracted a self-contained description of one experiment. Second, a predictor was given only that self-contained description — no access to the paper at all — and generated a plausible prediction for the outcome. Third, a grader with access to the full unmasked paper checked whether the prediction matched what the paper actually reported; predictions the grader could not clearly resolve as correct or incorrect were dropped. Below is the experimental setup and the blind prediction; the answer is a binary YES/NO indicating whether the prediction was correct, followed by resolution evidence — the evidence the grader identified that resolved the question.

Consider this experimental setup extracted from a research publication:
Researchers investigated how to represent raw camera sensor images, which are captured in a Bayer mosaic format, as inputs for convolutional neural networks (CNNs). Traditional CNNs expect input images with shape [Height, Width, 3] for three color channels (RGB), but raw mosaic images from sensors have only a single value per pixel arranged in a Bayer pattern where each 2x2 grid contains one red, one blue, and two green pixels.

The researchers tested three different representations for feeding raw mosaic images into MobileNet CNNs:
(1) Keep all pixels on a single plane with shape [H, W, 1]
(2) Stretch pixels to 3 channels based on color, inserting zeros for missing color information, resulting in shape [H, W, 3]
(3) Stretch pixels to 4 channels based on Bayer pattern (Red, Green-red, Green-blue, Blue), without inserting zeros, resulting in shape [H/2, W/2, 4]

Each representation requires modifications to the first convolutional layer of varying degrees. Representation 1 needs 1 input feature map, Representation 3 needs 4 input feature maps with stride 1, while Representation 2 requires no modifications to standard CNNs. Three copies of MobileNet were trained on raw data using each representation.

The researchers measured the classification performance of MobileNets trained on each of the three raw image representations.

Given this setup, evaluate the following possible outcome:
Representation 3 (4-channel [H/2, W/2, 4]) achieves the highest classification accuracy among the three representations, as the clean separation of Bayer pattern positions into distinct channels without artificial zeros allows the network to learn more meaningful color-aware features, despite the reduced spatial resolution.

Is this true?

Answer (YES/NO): NO